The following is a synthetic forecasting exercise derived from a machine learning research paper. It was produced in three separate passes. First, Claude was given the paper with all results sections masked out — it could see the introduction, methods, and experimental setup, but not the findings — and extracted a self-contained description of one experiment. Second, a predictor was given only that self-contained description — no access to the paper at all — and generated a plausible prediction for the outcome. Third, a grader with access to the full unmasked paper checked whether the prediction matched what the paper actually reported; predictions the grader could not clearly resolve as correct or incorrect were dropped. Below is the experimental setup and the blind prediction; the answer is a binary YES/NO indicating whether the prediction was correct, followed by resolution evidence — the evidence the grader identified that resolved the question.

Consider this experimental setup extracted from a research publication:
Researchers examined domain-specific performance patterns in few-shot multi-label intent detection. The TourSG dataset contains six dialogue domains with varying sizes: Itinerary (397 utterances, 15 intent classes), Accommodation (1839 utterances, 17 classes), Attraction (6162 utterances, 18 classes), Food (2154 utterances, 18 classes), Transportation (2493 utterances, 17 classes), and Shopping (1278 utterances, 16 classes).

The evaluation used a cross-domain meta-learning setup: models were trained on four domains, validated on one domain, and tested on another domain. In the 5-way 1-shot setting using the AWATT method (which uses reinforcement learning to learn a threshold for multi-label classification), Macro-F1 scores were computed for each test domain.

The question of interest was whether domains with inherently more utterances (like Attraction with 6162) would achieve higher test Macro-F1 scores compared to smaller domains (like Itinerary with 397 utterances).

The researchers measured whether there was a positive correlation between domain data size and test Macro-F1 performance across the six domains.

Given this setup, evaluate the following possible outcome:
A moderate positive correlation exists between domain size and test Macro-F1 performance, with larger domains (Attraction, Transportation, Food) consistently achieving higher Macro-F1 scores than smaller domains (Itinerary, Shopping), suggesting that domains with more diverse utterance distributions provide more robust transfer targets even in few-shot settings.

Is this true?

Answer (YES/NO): YES